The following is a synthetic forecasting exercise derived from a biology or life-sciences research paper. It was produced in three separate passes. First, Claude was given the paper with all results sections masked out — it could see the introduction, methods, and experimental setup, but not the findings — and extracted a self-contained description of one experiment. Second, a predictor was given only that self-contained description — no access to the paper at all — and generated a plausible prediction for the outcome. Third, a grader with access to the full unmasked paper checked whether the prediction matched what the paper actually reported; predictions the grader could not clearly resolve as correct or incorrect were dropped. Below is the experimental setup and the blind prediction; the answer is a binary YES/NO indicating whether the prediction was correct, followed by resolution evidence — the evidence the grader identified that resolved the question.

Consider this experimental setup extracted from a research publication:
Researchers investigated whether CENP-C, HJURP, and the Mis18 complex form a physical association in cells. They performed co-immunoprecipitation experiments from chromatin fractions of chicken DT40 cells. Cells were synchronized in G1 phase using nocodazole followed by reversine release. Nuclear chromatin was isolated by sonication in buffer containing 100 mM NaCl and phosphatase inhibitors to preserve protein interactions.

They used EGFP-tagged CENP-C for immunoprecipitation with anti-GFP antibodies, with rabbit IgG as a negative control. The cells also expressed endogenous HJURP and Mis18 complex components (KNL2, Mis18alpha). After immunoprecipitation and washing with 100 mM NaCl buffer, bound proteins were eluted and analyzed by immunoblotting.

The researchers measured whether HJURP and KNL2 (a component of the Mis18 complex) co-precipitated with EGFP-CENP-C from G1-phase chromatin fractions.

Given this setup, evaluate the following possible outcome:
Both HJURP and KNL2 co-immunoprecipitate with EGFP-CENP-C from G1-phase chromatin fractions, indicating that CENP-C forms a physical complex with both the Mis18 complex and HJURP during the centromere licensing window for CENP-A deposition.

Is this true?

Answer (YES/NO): YES